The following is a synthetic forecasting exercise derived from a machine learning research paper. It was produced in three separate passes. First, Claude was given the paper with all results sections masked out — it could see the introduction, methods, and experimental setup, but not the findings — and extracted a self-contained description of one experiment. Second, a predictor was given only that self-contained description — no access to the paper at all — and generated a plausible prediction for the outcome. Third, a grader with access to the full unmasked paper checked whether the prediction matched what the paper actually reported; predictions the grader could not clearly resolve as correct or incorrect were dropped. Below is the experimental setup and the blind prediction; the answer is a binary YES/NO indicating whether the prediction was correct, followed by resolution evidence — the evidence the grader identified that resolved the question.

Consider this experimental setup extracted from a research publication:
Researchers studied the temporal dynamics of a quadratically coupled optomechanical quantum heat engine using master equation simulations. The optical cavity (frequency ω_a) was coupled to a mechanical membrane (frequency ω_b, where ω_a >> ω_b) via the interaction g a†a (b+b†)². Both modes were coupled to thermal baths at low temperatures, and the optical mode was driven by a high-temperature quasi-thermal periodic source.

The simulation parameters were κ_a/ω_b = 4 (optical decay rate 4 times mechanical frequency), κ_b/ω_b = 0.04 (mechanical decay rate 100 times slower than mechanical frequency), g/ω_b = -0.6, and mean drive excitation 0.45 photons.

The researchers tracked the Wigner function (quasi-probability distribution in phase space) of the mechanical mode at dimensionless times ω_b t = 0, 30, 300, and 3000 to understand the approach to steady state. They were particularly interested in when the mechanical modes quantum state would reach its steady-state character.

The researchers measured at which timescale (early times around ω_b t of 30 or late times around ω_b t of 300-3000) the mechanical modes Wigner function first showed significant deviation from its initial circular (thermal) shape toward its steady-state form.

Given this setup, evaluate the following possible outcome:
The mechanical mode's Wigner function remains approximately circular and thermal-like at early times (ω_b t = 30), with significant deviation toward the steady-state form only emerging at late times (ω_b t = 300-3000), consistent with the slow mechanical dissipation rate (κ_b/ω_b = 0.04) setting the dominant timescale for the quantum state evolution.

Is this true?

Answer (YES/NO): NO